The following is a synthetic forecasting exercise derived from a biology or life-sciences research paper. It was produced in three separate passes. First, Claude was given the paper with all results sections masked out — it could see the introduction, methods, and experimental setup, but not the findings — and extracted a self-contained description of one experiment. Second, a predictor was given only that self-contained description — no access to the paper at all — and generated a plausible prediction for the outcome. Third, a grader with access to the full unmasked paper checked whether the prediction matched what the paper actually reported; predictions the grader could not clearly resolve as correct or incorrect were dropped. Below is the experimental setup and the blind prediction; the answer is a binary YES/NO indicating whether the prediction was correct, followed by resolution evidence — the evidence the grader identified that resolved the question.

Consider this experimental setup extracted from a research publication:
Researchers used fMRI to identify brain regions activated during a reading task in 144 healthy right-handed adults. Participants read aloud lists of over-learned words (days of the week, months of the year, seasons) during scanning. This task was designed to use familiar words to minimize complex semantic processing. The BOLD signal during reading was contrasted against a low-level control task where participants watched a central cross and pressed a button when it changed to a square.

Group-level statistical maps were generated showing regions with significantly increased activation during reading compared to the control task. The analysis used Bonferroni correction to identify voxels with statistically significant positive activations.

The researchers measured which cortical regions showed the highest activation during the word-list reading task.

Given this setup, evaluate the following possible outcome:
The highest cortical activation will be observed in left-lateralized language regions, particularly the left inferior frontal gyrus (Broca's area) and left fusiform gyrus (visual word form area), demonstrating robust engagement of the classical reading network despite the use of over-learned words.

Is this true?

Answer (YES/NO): NO